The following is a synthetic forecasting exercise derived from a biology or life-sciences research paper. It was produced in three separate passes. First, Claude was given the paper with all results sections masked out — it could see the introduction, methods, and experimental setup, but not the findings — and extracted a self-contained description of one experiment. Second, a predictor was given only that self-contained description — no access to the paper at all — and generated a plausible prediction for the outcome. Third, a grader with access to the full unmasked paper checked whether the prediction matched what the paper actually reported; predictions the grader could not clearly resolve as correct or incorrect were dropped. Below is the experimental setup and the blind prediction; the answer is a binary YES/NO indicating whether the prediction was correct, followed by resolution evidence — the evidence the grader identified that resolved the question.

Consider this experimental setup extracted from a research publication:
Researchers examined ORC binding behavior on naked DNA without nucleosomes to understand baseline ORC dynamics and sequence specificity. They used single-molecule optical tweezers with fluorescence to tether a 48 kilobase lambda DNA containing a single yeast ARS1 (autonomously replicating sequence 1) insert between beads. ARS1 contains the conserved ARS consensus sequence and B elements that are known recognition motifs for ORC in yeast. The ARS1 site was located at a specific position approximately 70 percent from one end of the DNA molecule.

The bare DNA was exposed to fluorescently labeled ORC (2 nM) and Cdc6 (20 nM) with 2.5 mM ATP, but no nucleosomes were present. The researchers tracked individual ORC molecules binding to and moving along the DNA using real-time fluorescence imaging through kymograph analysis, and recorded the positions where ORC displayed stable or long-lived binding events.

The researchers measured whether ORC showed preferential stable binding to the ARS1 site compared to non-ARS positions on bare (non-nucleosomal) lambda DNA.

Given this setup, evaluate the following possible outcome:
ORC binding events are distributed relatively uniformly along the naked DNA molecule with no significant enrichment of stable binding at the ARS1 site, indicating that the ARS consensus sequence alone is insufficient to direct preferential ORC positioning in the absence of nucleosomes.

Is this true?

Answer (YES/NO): NO